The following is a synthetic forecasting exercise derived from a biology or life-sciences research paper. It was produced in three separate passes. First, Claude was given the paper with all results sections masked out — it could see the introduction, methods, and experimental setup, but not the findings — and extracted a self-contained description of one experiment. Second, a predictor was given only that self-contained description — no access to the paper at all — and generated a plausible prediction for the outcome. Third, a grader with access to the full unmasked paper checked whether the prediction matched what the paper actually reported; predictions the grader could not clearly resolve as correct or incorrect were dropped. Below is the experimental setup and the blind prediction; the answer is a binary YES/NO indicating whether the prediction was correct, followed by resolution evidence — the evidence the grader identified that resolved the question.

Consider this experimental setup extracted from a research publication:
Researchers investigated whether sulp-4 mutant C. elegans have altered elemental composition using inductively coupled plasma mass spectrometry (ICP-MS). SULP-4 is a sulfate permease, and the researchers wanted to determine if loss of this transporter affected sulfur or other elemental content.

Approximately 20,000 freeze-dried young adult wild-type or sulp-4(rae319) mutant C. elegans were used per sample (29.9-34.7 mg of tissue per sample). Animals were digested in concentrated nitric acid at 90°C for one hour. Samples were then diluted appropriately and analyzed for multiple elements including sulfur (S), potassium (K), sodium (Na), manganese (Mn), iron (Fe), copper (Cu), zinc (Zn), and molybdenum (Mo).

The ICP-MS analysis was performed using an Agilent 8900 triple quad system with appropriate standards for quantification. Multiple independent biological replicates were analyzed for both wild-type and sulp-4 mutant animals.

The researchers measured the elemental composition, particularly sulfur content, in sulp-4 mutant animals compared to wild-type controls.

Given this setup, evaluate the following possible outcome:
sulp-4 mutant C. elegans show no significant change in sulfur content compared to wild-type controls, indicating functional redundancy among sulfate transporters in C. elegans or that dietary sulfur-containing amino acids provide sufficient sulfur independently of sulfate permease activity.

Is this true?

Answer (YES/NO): YES